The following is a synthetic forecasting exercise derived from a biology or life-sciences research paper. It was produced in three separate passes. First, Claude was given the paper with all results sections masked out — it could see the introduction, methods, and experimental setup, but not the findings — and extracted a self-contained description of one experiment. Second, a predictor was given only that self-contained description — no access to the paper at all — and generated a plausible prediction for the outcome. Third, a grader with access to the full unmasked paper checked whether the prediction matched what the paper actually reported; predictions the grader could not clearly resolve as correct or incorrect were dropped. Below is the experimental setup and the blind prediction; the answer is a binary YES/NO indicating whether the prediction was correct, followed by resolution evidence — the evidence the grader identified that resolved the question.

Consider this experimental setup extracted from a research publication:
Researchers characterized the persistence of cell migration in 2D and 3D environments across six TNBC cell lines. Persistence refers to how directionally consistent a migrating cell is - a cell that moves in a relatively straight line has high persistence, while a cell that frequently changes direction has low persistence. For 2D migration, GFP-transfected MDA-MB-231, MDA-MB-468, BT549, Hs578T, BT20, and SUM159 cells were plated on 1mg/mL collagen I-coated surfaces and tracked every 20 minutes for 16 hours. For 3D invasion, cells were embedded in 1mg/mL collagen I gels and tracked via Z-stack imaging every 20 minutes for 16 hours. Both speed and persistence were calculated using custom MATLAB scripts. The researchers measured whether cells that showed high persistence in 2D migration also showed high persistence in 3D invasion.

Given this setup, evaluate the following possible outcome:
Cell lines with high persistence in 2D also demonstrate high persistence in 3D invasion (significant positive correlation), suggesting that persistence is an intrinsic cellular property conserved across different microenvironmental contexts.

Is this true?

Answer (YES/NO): NO